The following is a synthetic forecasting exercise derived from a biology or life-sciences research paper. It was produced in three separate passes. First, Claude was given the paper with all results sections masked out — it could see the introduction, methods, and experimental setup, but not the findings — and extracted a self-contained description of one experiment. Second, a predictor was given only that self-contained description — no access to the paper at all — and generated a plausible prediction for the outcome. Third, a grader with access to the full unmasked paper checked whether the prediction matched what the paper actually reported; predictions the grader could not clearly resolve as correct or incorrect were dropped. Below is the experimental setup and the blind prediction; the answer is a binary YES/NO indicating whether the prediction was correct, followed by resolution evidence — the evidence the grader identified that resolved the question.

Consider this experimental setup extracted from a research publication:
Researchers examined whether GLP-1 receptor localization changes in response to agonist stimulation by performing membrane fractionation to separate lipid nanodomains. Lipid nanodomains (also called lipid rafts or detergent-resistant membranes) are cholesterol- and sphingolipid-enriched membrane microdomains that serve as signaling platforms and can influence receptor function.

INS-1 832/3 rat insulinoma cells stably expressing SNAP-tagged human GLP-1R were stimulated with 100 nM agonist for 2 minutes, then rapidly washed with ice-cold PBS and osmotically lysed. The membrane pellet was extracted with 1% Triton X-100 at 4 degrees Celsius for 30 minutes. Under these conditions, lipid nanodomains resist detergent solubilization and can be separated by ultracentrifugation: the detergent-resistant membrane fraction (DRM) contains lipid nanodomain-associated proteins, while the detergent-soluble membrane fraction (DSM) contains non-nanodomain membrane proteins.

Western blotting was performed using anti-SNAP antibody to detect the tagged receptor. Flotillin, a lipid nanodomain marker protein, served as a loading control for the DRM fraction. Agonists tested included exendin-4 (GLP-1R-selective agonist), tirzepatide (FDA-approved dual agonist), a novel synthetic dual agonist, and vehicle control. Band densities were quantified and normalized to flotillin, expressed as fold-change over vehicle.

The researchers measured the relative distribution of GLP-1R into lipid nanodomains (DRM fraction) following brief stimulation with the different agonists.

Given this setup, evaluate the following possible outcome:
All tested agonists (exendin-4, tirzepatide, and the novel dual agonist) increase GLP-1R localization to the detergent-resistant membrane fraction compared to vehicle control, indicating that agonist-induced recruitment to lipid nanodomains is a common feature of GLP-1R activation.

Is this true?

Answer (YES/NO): NO